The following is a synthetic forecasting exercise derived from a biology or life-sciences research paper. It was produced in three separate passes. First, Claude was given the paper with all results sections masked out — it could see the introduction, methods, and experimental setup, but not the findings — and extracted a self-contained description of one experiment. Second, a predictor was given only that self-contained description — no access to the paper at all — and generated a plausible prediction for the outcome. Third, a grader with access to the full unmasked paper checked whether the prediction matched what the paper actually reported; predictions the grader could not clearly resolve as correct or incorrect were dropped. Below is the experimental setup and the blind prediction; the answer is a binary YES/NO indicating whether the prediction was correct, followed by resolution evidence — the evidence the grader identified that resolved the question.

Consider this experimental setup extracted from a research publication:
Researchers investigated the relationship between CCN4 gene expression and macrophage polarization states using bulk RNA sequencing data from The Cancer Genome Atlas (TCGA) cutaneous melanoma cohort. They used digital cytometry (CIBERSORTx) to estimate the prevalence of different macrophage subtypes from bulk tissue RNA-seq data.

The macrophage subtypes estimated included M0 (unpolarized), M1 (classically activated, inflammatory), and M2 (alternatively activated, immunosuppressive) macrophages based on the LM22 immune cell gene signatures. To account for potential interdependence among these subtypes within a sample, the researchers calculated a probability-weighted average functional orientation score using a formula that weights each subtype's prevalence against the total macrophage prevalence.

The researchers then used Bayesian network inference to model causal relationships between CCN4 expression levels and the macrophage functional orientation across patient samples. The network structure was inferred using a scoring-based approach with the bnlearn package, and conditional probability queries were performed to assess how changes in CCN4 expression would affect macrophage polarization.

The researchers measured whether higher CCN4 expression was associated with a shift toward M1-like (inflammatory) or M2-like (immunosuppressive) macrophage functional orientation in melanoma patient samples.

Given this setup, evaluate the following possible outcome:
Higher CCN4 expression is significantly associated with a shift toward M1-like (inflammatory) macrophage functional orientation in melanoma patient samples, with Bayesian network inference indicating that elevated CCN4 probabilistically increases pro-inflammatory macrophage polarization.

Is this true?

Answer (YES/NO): NO